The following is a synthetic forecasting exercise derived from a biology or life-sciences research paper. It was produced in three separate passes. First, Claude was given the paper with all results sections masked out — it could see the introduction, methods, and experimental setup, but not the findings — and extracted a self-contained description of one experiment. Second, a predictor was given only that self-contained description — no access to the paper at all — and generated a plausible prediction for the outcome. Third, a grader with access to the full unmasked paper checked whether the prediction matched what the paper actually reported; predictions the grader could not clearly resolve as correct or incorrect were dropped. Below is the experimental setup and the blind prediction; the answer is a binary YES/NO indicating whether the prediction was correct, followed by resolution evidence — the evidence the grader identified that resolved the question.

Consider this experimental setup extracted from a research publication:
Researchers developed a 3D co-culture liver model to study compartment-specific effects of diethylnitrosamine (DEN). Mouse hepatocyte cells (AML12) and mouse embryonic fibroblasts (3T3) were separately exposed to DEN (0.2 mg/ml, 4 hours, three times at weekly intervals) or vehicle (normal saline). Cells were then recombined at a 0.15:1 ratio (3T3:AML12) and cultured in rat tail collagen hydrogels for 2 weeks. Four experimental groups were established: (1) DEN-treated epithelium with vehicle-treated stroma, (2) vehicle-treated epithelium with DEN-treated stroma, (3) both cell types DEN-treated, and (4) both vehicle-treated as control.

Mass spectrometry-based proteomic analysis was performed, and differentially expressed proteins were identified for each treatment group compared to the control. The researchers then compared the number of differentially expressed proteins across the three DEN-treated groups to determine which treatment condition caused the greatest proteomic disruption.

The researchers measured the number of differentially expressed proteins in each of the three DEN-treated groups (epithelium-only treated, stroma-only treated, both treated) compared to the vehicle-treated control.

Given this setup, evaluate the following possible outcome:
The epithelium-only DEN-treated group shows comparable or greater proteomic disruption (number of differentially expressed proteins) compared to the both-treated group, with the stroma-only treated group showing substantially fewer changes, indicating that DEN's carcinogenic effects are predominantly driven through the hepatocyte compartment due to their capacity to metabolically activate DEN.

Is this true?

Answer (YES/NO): NO